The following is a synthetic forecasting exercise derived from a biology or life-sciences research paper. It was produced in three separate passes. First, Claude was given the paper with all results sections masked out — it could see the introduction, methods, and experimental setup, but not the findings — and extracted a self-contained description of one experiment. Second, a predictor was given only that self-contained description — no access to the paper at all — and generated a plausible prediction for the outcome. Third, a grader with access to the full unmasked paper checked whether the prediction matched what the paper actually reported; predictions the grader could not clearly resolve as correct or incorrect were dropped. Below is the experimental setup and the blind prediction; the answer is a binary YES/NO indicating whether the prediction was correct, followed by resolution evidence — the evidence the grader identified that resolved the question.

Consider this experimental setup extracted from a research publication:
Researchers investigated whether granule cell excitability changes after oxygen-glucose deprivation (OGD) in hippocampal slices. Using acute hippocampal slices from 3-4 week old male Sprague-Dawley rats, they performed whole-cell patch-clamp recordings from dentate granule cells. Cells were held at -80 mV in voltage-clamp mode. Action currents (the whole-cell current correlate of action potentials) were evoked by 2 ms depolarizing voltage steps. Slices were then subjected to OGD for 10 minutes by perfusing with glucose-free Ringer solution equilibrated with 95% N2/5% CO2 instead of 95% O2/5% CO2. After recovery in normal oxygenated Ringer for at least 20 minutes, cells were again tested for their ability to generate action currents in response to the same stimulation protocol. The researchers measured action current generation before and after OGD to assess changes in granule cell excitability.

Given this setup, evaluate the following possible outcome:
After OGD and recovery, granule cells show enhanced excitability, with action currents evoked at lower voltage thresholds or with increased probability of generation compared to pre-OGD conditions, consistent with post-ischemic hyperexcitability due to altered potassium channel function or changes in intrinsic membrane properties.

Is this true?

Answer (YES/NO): NO